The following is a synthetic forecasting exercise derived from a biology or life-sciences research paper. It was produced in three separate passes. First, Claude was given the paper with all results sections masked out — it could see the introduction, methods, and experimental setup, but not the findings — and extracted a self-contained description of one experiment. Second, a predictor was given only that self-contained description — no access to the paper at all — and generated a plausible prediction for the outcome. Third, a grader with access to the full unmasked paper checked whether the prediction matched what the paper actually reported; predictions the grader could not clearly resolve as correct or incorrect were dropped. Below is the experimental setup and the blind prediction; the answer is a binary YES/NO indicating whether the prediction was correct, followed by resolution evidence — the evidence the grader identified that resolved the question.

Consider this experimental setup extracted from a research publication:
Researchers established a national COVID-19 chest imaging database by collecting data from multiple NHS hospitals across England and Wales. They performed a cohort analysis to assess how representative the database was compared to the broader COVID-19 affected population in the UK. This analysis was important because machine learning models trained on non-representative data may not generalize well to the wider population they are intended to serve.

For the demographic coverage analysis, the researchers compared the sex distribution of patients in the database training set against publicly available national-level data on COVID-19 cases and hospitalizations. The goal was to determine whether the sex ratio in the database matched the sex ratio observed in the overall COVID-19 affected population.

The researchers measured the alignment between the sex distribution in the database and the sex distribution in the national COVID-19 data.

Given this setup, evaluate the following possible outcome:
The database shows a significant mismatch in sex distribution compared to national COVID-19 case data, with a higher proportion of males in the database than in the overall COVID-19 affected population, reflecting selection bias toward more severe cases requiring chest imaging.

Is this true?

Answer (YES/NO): NO